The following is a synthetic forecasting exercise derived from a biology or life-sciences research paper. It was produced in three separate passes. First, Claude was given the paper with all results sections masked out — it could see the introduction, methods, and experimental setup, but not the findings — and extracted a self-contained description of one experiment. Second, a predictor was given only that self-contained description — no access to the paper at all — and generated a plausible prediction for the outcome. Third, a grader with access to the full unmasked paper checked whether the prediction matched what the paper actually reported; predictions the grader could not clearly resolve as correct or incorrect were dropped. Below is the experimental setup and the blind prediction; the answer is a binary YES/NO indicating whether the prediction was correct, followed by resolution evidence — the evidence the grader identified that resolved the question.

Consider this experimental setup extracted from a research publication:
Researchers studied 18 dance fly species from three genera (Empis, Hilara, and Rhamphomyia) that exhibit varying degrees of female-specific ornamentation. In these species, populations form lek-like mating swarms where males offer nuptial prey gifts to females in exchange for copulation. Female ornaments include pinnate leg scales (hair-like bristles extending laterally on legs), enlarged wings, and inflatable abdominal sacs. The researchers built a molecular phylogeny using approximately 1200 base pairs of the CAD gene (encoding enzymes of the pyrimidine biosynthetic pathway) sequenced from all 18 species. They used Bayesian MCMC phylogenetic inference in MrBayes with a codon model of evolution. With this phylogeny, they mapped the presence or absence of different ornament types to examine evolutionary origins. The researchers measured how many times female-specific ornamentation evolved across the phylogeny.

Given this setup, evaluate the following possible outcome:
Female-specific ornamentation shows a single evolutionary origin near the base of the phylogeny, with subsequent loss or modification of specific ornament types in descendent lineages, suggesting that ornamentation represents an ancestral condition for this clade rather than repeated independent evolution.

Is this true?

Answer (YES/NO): NO